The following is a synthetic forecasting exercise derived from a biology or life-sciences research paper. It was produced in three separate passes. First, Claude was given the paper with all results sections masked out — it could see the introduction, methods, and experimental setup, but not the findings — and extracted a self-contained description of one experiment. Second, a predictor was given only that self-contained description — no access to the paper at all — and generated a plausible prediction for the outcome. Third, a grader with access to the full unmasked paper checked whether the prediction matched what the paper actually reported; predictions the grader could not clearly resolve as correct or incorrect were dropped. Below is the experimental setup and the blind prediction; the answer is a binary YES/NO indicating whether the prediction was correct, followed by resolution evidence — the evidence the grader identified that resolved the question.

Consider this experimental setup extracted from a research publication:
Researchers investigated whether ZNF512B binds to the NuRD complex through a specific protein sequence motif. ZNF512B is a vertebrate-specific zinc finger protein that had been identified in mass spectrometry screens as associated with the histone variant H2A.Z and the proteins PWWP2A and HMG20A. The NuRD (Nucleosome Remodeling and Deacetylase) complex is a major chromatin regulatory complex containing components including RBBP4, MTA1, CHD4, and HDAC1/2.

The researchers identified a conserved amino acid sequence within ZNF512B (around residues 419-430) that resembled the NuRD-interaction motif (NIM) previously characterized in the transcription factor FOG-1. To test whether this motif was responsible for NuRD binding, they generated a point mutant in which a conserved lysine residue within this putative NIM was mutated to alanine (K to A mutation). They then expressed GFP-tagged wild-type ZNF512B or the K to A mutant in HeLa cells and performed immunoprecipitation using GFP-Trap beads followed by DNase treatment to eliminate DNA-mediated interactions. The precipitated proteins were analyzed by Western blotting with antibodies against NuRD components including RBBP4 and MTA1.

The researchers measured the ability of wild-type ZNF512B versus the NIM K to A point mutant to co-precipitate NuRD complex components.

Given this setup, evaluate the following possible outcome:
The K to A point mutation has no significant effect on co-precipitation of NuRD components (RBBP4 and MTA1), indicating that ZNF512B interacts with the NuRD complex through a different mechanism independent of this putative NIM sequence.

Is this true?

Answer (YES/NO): NO